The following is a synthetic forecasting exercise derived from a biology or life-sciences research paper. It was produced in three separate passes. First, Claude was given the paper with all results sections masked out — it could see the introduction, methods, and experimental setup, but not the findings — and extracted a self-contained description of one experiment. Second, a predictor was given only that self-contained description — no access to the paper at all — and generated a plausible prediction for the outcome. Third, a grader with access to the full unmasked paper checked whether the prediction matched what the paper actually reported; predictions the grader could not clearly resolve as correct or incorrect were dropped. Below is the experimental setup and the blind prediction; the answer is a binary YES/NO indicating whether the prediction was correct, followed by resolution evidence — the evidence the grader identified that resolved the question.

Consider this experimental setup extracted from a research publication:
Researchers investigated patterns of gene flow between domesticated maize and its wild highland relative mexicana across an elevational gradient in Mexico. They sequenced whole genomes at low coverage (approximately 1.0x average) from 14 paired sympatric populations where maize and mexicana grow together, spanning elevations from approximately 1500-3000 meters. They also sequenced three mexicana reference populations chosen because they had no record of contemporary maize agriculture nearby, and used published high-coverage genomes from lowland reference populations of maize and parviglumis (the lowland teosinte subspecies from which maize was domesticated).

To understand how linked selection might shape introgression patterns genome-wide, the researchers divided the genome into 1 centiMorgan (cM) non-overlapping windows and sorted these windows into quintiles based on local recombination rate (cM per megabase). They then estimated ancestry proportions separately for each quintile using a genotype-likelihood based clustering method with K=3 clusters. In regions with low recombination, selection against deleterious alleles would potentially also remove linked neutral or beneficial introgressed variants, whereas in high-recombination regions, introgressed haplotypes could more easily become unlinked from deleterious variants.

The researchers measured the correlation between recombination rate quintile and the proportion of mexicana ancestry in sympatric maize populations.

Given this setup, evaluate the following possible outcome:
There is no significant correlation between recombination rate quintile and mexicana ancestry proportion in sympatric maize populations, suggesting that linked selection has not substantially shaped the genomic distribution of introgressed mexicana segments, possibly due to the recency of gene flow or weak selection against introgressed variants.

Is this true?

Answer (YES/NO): NO